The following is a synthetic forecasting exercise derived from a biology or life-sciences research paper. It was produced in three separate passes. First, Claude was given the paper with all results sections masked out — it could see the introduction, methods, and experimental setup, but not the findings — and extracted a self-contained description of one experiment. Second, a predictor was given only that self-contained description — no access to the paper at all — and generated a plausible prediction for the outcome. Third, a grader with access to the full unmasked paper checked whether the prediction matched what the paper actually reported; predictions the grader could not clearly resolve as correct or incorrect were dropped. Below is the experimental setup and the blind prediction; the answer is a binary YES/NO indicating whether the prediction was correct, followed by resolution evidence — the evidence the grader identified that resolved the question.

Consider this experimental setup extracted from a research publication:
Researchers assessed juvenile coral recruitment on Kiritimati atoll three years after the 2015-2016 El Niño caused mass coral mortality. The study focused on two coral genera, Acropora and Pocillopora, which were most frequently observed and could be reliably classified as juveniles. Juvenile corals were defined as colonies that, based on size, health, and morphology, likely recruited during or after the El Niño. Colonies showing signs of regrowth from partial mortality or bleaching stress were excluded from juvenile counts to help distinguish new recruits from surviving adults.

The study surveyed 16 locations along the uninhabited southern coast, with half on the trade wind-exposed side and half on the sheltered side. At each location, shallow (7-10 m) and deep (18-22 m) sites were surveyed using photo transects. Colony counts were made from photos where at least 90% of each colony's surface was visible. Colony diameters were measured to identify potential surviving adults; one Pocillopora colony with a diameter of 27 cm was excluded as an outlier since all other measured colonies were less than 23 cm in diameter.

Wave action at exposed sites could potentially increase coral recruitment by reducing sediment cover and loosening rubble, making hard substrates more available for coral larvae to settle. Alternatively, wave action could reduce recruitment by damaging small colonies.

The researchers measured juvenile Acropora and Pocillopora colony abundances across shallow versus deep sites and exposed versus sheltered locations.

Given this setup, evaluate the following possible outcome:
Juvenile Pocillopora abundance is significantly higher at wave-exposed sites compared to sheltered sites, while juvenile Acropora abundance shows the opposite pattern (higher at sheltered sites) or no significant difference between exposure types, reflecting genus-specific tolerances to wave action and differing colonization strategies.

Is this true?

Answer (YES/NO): NO